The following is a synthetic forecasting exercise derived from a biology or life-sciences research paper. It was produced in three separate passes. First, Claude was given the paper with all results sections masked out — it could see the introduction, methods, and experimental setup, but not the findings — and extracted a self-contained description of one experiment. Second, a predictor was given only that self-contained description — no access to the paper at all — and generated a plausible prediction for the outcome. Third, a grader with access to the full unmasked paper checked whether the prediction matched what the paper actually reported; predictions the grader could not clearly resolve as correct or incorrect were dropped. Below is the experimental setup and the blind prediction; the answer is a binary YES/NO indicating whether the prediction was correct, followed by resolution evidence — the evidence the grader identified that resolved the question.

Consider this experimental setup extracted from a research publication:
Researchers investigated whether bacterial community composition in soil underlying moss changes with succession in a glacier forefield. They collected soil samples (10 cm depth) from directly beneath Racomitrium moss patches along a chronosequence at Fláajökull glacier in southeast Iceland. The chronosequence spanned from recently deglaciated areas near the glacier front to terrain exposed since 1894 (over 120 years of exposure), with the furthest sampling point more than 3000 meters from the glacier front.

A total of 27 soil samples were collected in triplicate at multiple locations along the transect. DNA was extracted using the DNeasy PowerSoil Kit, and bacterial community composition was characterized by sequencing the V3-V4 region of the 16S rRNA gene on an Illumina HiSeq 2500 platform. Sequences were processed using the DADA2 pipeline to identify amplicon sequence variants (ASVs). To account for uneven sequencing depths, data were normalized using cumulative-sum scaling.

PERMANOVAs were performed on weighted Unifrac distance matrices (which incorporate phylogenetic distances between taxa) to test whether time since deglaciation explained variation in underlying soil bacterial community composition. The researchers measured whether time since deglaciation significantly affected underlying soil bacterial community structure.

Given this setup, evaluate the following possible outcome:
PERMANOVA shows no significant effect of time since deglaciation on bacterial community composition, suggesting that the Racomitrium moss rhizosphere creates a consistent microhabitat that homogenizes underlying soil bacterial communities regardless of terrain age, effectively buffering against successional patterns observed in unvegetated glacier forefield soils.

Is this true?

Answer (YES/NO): NO